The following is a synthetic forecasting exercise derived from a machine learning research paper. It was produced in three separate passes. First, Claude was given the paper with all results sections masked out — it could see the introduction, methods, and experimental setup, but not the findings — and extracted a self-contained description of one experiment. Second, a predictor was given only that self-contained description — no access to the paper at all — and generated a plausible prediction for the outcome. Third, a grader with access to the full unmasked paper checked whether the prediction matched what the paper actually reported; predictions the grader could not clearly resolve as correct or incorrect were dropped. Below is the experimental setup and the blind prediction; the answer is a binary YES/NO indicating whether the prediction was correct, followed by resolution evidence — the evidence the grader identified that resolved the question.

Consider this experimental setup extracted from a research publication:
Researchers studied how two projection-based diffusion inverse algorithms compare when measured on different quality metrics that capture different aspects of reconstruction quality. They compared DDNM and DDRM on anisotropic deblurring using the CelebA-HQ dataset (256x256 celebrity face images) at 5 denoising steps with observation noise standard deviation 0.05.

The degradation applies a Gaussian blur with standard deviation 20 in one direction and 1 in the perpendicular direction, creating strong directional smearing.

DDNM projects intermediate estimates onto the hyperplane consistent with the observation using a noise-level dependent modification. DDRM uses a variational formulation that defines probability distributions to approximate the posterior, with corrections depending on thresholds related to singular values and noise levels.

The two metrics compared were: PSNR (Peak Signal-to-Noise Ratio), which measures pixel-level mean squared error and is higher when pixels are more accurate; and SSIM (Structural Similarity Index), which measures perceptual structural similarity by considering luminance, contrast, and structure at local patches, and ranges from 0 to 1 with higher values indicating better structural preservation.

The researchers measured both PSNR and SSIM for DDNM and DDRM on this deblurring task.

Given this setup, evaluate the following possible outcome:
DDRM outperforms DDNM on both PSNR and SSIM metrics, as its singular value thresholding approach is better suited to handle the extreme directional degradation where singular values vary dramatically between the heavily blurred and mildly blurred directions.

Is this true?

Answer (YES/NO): NO